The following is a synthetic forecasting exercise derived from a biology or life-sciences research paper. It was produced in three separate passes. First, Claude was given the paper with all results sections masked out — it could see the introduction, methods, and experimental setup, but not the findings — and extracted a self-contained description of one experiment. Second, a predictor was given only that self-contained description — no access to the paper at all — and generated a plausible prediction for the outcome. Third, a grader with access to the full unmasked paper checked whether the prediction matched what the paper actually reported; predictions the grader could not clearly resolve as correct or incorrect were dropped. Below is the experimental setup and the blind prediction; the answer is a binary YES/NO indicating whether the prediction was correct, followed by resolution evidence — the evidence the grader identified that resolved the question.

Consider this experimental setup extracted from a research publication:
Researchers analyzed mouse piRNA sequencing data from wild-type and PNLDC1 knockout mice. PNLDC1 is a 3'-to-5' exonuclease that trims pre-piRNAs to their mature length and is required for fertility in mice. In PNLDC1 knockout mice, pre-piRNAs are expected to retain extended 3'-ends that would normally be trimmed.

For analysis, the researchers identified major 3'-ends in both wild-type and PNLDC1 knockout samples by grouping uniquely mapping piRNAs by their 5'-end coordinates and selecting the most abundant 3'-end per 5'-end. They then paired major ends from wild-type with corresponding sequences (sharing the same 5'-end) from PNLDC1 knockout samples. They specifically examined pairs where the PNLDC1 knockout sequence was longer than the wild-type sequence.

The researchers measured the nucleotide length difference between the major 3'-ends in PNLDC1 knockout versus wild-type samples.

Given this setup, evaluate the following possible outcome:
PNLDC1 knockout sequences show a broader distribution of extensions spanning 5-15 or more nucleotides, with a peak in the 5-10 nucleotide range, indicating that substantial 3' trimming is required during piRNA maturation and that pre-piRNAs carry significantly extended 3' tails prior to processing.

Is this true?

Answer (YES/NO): NO